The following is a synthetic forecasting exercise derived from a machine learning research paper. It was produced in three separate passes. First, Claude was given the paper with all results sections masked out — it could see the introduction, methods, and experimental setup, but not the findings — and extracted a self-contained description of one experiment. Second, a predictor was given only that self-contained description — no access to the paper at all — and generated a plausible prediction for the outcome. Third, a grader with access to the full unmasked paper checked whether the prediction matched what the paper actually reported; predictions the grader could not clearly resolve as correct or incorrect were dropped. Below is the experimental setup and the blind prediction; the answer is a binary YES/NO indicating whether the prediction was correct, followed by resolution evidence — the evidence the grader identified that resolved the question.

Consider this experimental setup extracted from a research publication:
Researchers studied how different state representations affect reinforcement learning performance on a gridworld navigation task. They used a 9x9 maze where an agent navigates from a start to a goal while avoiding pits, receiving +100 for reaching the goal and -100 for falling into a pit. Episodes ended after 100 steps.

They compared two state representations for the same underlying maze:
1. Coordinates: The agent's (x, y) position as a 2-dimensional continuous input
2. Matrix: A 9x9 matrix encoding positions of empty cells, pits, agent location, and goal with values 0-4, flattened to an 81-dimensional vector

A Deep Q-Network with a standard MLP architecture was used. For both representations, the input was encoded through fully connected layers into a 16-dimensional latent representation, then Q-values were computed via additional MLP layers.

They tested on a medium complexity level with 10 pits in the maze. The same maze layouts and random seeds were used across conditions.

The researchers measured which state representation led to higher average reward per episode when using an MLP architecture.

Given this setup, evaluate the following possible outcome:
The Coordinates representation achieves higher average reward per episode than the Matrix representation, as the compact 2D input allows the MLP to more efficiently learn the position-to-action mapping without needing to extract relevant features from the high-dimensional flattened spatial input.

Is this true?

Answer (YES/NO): NO